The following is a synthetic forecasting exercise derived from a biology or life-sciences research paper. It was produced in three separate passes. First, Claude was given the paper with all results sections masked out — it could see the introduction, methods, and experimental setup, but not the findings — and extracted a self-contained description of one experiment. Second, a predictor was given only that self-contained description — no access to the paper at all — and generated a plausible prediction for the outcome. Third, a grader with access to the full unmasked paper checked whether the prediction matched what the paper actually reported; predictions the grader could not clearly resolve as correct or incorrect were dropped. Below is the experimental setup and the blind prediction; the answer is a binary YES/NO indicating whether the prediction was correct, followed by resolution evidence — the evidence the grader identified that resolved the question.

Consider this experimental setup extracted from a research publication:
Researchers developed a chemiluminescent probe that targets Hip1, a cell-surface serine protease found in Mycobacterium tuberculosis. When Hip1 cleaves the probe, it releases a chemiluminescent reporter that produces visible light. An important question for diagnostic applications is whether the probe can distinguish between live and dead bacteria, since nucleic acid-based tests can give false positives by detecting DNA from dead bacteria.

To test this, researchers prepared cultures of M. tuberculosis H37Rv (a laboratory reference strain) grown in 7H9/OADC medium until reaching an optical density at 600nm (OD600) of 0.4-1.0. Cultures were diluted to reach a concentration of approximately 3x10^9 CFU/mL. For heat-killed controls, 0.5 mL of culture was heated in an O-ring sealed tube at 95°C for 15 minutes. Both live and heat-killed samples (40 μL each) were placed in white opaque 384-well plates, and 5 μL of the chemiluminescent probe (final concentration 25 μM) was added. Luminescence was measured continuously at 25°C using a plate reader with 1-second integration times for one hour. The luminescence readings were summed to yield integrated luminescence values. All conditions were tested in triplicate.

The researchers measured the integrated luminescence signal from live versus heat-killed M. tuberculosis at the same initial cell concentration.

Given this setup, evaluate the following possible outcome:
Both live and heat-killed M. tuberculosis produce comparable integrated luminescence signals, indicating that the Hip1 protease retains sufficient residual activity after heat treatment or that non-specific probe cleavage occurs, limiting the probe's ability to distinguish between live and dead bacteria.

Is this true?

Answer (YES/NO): NO